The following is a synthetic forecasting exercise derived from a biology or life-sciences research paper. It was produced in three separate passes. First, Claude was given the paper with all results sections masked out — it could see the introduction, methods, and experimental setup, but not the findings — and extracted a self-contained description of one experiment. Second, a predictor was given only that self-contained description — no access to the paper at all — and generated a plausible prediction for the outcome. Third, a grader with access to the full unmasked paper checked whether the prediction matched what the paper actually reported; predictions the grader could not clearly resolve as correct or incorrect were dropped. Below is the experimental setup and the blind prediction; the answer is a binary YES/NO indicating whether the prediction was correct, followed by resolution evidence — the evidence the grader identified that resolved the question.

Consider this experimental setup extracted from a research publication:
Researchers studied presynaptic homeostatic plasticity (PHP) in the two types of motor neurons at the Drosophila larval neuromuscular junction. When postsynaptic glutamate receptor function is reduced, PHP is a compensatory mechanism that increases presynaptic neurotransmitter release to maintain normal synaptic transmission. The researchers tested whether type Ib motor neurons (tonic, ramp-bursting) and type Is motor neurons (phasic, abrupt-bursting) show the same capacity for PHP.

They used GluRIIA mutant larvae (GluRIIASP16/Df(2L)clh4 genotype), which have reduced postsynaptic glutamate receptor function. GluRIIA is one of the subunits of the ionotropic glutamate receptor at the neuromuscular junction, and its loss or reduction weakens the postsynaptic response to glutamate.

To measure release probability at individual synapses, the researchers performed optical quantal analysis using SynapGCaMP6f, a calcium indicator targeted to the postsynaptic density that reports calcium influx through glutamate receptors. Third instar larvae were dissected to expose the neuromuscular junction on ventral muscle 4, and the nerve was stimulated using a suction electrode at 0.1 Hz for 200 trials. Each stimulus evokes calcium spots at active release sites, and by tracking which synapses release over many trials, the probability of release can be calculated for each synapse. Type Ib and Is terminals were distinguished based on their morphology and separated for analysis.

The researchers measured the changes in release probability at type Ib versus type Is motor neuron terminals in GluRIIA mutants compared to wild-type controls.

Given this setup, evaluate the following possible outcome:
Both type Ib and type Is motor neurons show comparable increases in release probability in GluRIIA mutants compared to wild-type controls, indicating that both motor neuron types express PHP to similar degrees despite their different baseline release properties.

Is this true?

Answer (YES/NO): NO